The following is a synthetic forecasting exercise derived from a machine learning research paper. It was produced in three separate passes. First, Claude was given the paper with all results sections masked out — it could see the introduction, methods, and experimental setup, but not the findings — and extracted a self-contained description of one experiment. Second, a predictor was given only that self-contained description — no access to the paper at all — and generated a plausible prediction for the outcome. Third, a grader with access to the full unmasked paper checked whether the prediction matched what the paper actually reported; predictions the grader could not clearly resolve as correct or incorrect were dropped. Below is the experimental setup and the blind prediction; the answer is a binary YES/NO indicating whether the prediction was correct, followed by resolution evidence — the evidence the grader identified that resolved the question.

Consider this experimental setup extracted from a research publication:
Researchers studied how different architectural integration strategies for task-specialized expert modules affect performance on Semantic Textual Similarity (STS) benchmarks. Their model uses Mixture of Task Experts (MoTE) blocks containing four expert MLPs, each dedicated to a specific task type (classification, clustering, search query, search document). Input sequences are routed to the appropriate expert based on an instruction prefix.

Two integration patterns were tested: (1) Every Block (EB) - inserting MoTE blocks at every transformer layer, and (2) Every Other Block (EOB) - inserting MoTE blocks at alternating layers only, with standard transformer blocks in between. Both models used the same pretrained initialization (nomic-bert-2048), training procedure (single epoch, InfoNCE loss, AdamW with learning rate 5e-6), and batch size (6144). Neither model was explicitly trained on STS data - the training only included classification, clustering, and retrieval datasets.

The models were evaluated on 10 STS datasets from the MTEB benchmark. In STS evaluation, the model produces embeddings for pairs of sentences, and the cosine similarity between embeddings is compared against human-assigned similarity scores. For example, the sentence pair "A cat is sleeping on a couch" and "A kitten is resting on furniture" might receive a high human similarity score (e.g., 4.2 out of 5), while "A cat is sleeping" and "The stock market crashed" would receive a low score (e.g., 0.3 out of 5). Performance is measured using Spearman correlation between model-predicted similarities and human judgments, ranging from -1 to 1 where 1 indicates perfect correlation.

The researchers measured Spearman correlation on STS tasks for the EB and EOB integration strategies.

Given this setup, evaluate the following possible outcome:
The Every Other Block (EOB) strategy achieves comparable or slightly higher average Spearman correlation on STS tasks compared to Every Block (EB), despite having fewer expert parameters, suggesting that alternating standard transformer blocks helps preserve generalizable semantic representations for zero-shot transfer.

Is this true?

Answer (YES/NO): NO